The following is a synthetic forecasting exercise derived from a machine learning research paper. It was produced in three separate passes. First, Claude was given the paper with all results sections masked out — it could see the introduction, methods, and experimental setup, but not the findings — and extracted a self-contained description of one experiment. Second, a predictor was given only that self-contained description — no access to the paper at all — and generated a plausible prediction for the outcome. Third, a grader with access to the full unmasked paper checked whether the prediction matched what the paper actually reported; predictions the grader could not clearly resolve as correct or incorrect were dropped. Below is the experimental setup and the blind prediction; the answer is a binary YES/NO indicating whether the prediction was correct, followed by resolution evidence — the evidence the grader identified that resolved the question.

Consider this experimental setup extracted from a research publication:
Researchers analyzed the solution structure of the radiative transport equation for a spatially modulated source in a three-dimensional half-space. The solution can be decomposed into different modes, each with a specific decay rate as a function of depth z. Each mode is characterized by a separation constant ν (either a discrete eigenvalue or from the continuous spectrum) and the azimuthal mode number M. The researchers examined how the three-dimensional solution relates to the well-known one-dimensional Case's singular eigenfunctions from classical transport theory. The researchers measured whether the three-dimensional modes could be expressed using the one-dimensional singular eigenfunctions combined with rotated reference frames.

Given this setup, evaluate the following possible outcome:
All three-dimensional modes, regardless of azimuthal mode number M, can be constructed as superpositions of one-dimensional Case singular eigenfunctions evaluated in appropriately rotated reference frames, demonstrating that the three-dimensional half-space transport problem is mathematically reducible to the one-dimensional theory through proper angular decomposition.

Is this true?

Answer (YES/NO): YES